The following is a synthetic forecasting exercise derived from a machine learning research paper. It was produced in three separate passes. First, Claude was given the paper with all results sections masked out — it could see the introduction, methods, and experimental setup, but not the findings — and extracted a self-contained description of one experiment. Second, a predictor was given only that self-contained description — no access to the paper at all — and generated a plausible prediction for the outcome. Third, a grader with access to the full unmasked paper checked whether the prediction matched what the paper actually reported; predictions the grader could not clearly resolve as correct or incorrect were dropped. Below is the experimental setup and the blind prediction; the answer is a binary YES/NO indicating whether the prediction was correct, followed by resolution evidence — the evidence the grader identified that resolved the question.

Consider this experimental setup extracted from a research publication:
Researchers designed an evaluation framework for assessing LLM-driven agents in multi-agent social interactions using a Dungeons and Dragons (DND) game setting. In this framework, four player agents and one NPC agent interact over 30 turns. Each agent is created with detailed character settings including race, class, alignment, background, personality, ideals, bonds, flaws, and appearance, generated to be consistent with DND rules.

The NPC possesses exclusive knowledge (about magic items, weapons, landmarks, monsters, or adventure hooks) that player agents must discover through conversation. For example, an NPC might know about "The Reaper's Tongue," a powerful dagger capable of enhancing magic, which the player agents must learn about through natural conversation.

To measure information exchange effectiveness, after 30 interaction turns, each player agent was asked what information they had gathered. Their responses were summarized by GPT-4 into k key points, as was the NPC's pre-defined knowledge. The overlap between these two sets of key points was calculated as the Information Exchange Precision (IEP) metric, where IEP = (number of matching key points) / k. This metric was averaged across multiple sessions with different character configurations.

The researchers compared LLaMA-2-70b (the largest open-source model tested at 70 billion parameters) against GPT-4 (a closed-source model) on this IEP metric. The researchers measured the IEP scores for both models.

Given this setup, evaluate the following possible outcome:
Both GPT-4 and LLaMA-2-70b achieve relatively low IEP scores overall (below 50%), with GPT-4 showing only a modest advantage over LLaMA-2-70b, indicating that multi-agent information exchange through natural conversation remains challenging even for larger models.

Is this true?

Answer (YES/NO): NO